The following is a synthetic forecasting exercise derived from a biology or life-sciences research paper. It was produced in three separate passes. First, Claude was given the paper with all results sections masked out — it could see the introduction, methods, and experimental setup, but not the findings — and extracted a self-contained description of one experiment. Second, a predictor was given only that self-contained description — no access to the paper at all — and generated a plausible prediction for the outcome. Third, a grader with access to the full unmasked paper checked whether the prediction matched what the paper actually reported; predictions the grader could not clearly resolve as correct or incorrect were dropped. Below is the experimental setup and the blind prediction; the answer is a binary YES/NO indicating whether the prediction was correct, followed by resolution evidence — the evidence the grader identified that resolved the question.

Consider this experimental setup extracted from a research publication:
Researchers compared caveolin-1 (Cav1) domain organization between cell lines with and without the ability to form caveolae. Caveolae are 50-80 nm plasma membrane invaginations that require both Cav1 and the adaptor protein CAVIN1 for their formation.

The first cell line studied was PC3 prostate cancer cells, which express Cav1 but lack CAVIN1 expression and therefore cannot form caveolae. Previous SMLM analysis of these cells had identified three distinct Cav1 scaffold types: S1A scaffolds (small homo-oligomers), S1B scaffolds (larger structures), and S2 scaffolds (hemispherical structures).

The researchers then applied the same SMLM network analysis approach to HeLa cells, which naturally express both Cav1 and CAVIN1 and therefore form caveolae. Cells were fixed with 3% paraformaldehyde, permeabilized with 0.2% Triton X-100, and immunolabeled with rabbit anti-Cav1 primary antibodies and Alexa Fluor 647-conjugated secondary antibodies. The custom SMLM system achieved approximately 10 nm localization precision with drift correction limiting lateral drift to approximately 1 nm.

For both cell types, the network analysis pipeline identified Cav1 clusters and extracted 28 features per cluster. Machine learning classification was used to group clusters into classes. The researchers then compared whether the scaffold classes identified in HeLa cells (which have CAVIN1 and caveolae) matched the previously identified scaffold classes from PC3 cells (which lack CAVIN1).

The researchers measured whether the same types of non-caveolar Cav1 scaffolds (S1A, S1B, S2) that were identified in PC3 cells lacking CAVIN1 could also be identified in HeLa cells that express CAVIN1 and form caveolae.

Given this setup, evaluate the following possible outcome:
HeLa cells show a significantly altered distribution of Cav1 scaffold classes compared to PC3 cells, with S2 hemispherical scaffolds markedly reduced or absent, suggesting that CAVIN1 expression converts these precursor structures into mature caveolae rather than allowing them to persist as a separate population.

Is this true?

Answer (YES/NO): NO